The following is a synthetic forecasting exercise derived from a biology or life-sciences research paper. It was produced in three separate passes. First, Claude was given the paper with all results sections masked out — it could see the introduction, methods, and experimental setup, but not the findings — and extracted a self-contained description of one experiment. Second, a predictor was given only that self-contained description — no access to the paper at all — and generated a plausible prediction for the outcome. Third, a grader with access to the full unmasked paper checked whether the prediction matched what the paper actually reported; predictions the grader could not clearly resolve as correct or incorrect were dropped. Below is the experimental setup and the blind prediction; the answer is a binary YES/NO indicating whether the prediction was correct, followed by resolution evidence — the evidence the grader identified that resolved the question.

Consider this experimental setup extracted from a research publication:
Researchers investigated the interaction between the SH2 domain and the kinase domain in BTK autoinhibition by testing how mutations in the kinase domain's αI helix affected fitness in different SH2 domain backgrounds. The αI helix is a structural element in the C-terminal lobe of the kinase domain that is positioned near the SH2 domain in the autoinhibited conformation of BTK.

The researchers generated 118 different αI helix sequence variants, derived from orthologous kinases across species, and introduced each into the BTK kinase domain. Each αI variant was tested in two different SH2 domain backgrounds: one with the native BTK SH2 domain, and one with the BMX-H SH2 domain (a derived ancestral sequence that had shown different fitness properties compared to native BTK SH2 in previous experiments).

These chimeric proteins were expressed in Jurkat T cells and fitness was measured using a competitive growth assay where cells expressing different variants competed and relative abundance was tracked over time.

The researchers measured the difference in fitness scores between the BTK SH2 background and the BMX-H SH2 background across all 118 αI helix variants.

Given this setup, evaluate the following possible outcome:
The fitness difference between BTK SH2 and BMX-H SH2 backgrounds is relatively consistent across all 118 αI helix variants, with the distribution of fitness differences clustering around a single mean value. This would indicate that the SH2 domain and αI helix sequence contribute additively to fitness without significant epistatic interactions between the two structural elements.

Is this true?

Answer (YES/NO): NO